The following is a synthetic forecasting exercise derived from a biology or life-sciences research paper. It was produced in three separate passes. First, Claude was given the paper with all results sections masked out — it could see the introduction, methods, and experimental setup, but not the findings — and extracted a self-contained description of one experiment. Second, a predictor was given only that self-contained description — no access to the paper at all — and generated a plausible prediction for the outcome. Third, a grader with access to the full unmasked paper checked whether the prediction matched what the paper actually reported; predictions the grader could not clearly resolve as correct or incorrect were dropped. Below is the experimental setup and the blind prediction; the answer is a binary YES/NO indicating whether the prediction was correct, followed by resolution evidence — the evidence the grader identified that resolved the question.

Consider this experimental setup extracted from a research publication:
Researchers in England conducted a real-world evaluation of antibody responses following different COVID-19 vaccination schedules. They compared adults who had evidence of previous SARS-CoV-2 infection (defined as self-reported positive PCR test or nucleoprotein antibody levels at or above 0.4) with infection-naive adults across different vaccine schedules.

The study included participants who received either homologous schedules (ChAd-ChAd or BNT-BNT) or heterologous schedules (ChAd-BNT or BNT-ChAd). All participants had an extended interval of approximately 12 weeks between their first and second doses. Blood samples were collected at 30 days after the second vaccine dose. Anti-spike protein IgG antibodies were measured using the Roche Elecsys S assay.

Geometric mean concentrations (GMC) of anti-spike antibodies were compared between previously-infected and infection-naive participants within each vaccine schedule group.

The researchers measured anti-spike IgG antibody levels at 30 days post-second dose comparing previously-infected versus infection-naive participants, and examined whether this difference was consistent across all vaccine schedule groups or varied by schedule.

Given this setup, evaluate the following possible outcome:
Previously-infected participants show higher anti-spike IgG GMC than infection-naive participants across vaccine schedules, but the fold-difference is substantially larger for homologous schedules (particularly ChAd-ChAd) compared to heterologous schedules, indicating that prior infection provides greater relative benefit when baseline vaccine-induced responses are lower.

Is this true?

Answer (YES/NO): YES